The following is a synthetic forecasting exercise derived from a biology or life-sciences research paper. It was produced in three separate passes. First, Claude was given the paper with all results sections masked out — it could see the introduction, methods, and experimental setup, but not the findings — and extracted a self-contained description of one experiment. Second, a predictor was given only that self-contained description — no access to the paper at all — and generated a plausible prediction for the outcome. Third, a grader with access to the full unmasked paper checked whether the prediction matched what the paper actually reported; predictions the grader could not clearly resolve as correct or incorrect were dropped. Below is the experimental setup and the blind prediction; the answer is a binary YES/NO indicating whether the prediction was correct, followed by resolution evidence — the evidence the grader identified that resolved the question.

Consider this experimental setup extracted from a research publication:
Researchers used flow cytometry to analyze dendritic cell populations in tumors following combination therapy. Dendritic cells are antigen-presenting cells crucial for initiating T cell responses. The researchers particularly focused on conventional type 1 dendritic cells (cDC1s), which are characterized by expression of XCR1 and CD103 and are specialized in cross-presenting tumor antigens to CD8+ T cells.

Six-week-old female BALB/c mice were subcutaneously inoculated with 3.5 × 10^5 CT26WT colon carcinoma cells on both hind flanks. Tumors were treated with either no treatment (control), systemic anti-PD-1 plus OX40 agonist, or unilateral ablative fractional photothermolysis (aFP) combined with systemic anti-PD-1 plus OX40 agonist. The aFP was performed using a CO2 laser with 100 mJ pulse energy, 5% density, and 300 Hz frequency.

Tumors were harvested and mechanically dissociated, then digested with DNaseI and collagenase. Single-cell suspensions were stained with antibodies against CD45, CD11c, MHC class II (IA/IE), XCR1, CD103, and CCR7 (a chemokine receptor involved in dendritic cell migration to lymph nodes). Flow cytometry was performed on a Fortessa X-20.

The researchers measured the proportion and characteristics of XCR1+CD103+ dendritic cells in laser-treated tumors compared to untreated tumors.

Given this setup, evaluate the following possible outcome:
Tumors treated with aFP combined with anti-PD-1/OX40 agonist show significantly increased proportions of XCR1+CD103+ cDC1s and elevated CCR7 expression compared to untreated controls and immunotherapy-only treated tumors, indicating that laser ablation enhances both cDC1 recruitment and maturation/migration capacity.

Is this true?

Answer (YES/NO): NO